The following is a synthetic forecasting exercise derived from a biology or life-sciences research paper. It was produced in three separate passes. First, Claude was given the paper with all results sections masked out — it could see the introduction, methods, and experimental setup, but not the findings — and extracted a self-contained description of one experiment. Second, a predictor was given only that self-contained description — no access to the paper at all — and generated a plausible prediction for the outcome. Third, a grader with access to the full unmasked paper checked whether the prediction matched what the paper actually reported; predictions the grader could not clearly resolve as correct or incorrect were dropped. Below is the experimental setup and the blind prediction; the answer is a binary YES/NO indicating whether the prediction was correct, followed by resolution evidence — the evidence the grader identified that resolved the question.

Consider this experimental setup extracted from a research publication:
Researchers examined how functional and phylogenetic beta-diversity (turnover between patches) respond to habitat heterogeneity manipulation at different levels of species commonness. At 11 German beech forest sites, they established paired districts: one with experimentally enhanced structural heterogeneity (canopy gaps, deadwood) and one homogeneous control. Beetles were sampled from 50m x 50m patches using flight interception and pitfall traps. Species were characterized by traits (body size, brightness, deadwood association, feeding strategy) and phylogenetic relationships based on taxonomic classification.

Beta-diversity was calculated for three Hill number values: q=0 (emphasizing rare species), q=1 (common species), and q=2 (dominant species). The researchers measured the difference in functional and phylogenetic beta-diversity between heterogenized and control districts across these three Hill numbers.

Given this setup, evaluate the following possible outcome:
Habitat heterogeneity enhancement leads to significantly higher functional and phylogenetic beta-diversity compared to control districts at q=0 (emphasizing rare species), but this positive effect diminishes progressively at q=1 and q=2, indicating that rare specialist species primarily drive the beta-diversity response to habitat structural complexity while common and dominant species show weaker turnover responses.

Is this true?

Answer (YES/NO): NO